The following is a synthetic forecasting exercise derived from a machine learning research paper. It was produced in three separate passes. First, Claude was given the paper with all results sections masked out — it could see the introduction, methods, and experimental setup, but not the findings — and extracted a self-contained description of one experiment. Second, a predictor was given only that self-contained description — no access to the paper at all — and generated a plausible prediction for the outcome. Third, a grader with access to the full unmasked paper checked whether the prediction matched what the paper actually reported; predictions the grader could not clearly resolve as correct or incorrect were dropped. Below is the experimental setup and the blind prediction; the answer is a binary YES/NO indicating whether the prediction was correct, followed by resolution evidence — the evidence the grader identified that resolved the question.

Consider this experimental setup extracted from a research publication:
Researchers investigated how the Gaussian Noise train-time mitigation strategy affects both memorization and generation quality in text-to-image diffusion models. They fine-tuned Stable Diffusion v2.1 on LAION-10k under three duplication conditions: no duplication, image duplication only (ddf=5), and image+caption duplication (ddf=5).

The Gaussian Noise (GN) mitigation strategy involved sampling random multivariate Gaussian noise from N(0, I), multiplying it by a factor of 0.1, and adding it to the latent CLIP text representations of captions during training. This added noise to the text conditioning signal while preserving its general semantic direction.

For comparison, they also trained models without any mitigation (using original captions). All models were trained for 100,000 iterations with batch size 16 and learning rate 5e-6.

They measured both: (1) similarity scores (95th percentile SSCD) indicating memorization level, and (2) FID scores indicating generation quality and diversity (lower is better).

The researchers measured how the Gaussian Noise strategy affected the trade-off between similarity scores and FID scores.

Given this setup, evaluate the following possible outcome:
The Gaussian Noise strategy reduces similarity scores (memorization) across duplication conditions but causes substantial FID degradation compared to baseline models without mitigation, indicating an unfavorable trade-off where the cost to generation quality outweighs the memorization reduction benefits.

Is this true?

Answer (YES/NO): NO